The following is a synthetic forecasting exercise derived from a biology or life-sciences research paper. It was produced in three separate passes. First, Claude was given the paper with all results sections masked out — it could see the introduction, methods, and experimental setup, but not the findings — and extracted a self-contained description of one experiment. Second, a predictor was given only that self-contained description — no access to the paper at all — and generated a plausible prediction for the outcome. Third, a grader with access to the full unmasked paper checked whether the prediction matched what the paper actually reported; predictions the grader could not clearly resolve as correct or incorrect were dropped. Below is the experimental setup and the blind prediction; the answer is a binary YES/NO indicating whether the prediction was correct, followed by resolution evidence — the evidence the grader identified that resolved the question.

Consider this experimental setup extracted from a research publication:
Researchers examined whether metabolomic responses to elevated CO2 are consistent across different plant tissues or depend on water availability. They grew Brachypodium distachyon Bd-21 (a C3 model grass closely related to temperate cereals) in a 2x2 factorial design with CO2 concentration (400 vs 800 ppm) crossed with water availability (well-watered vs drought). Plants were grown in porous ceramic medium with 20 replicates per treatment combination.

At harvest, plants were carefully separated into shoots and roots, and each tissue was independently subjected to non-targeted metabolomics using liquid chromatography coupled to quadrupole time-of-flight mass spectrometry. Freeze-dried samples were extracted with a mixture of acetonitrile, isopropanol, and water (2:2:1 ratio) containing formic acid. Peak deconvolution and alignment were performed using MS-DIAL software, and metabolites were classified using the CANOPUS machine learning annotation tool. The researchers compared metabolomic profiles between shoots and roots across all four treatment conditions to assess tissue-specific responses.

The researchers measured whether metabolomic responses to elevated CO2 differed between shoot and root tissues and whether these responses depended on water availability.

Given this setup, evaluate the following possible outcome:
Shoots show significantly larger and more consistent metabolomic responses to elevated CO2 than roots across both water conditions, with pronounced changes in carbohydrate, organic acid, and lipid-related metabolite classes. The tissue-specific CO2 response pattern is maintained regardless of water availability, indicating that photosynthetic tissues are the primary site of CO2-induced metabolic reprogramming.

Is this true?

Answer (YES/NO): NO